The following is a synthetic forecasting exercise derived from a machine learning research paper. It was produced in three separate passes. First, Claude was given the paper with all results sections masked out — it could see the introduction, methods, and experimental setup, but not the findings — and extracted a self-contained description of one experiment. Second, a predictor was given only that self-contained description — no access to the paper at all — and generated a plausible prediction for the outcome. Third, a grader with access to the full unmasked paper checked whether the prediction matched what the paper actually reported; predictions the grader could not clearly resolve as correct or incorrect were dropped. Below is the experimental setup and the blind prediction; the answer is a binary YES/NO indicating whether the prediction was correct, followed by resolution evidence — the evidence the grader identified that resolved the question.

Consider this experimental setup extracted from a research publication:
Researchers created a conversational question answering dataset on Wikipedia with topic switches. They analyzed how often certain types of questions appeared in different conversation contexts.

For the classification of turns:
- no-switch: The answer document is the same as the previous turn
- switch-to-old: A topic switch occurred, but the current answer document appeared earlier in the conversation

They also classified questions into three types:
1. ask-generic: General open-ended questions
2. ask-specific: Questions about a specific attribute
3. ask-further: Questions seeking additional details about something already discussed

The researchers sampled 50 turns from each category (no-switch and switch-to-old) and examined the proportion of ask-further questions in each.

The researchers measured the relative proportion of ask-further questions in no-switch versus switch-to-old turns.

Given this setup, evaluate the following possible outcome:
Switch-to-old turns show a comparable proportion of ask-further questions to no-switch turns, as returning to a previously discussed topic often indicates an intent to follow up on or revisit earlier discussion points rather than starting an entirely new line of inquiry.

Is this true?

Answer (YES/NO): YES